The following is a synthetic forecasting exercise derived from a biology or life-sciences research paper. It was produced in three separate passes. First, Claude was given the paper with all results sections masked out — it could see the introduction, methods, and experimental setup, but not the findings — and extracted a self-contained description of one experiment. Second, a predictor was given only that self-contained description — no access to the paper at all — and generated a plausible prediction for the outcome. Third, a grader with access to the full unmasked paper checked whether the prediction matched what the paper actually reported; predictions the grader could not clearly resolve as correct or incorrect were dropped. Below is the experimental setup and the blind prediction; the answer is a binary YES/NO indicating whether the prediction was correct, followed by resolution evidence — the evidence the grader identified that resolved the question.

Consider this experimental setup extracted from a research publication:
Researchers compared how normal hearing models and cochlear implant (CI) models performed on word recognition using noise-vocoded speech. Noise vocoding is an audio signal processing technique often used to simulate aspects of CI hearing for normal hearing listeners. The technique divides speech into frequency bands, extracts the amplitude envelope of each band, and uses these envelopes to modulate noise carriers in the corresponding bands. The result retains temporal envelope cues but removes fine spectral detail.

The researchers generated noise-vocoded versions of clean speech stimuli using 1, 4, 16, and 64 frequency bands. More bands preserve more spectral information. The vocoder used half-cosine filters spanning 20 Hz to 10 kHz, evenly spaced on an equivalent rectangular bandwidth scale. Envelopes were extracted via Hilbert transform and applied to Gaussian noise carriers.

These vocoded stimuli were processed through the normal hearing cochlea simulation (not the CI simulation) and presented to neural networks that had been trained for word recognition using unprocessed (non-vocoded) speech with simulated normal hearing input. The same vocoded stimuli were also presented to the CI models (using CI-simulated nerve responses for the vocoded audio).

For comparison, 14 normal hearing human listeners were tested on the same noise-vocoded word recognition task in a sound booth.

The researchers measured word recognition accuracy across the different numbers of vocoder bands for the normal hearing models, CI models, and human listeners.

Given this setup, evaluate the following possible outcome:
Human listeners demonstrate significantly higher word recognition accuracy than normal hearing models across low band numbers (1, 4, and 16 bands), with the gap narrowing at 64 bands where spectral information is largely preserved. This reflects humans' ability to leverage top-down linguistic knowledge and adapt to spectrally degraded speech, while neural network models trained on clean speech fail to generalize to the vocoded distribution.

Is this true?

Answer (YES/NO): NO